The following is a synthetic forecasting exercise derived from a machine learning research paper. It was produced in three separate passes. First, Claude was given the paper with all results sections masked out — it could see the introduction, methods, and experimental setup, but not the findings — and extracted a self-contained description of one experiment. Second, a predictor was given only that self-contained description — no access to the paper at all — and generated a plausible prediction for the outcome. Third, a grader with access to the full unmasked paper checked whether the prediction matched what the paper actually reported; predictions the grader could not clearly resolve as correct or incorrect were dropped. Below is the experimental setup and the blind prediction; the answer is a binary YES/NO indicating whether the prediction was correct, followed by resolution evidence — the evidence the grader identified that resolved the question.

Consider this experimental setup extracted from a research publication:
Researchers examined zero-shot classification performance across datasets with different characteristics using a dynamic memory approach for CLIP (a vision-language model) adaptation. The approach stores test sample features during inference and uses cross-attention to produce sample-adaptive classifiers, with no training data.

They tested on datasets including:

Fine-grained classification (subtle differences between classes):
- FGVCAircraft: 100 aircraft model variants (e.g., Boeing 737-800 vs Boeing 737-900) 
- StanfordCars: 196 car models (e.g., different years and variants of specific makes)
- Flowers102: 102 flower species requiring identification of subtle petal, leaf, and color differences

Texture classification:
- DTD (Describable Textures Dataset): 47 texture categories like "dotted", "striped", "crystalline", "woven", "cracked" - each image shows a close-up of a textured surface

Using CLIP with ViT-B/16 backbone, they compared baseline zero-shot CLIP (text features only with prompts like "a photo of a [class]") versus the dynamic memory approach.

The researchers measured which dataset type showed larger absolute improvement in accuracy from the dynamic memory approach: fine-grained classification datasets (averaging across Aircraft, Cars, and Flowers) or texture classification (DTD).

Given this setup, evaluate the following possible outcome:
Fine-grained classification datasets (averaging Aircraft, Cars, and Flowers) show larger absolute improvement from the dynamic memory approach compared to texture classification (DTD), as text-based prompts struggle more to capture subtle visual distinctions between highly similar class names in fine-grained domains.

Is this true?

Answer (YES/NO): NO